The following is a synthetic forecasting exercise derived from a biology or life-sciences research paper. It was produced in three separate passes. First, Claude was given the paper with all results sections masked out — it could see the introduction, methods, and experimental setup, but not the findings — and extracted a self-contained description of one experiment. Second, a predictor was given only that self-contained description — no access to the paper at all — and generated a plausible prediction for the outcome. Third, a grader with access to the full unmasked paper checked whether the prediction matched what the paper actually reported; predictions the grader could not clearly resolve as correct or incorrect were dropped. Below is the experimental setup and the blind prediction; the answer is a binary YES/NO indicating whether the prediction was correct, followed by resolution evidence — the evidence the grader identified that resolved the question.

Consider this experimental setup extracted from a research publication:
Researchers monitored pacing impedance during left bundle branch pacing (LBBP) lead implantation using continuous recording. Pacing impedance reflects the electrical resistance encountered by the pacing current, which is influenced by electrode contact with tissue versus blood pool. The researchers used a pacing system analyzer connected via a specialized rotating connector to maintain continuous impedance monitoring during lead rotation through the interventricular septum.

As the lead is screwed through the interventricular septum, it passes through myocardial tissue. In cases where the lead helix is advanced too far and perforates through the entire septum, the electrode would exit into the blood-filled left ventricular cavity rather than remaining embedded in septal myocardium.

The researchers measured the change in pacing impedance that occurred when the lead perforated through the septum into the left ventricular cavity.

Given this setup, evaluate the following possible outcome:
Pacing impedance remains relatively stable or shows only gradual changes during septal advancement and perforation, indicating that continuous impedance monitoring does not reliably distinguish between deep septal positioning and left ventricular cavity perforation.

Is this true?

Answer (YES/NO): NO